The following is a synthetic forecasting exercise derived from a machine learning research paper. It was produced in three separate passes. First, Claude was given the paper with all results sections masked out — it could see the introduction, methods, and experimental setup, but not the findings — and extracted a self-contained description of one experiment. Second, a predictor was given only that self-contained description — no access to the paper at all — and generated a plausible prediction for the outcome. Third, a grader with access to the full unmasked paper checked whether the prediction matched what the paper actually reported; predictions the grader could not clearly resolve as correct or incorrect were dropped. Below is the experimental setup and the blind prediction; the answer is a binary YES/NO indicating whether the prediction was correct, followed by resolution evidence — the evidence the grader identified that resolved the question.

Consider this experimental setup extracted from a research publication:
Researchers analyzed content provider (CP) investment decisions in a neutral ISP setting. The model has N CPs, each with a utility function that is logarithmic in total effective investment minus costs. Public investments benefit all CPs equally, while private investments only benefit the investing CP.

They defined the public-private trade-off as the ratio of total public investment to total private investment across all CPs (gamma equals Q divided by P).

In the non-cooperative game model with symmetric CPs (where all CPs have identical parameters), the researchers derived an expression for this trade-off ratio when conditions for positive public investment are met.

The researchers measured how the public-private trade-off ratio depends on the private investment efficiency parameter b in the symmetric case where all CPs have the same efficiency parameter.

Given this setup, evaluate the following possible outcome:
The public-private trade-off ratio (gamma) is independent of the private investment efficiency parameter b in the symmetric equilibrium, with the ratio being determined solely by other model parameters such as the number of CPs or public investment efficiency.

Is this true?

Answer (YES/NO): NO